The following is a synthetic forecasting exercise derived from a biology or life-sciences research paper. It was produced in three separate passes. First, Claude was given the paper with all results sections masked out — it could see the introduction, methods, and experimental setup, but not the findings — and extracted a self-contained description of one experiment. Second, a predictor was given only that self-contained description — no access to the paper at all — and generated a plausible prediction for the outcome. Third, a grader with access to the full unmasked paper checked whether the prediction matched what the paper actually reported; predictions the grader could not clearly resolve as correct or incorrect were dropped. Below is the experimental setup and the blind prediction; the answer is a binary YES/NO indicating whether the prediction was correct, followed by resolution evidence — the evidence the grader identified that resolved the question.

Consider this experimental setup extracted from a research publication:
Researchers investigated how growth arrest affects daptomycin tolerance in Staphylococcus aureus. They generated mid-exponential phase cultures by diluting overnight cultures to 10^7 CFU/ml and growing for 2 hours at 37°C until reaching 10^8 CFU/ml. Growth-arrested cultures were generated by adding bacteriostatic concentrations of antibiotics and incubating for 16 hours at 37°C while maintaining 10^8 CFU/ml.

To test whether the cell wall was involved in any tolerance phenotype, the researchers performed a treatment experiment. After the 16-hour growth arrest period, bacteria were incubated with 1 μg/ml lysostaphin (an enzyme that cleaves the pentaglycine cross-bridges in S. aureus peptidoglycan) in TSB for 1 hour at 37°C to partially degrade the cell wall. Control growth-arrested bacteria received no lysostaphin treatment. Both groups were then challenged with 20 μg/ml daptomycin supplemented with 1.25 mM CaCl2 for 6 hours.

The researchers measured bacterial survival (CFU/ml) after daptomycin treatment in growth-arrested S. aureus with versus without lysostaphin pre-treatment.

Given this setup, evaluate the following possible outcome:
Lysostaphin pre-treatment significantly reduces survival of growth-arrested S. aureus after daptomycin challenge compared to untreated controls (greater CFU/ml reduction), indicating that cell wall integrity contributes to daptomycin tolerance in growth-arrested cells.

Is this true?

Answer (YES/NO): YES